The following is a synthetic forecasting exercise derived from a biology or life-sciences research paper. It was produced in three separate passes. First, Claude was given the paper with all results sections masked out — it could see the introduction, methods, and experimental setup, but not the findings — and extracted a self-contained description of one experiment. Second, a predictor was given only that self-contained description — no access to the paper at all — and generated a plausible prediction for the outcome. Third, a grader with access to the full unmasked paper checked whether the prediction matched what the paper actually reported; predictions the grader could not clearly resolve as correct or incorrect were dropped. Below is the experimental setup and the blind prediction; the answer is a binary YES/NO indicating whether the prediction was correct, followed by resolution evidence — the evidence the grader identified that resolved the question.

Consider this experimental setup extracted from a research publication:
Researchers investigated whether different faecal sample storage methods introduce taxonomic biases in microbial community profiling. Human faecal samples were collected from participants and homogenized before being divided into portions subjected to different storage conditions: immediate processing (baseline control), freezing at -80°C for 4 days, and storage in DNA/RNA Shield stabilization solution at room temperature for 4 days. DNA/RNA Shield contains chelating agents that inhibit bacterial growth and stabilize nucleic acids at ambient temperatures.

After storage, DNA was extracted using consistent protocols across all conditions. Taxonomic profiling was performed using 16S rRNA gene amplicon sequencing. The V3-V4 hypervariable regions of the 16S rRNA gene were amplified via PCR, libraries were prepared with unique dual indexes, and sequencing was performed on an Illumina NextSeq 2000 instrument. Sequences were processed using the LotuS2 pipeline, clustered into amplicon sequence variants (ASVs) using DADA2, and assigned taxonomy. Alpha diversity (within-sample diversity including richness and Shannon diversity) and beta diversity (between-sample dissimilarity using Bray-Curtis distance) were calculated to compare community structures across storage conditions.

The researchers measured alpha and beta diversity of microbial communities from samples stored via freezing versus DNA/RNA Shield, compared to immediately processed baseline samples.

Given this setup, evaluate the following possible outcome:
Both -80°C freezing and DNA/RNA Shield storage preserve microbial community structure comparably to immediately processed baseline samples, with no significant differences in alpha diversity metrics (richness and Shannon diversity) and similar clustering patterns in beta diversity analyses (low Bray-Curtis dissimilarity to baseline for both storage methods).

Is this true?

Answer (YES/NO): NO